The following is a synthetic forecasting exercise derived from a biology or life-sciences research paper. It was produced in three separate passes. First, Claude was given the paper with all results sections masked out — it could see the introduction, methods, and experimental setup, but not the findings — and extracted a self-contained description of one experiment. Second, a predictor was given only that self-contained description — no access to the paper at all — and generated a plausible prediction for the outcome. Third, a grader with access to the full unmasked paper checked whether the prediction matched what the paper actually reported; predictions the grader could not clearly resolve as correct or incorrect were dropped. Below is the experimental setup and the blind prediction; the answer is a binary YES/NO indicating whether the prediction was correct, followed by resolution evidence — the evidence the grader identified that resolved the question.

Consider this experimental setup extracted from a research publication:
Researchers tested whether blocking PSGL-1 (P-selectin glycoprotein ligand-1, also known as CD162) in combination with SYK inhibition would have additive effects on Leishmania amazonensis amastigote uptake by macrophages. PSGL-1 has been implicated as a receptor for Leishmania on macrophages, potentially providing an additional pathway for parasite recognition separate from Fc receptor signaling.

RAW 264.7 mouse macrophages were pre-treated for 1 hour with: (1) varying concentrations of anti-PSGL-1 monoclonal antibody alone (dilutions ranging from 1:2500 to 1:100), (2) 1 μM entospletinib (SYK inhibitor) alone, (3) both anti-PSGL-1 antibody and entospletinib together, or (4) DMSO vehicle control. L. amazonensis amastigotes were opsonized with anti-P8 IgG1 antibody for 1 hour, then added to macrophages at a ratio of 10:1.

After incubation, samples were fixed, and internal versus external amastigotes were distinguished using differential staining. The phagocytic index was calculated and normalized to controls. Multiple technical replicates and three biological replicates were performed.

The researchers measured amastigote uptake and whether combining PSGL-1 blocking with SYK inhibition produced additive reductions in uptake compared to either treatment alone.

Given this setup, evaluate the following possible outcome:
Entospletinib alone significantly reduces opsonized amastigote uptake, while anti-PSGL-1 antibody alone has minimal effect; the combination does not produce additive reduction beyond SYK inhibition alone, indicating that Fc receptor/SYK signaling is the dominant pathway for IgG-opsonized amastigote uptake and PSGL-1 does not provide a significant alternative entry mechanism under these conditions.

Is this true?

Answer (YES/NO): YES